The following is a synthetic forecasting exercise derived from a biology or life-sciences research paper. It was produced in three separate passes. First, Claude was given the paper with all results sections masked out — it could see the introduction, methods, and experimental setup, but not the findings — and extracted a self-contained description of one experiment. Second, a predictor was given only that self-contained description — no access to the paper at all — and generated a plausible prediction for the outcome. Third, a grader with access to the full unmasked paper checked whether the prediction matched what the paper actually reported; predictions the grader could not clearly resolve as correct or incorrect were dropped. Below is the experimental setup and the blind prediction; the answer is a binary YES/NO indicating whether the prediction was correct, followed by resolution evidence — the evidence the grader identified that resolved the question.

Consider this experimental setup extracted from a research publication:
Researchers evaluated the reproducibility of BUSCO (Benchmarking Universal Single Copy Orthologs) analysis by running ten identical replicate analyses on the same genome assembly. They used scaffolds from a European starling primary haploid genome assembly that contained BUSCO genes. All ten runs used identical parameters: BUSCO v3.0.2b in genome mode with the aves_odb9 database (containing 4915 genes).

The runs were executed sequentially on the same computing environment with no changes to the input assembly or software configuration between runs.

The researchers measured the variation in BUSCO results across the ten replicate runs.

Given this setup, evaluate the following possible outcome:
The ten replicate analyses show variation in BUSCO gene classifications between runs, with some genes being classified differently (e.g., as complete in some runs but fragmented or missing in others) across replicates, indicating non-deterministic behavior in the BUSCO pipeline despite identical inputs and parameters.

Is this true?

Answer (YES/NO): NO